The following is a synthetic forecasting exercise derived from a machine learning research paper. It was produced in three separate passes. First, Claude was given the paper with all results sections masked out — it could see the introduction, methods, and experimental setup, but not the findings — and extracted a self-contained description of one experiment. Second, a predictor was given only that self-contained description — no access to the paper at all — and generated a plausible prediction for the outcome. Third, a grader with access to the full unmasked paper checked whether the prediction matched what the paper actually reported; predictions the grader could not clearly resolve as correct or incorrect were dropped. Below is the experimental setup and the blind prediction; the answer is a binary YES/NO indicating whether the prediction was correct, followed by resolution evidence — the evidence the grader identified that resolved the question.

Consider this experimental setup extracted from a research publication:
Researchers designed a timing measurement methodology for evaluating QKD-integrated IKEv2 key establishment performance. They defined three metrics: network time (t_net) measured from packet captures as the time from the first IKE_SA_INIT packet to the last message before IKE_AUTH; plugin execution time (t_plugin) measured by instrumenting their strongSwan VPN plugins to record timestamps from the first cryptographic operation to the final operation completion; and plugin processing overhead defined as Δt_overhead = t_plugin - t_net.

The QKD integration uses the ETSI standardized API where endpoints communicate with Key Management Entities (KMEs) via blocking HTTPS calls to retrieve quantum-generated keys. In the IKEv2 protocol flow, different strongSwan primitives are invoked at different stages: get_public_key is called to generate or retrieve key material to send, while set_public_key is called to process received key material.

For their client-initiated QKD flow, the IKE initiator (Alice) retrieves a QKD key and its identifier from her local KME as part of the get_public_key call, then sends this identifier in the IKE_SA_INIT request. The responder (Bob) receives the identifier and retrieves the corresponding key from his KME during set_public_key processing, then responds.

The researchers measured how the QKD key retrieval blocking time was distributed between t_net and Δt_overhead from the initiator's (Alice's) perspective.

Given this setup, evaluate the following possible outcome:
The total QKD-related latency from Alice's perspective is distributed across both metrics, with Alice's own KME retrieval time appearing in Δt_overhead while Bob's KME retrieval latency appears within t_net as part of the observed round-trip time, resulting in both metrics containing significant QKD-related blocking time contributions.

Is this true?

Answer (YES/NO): YES